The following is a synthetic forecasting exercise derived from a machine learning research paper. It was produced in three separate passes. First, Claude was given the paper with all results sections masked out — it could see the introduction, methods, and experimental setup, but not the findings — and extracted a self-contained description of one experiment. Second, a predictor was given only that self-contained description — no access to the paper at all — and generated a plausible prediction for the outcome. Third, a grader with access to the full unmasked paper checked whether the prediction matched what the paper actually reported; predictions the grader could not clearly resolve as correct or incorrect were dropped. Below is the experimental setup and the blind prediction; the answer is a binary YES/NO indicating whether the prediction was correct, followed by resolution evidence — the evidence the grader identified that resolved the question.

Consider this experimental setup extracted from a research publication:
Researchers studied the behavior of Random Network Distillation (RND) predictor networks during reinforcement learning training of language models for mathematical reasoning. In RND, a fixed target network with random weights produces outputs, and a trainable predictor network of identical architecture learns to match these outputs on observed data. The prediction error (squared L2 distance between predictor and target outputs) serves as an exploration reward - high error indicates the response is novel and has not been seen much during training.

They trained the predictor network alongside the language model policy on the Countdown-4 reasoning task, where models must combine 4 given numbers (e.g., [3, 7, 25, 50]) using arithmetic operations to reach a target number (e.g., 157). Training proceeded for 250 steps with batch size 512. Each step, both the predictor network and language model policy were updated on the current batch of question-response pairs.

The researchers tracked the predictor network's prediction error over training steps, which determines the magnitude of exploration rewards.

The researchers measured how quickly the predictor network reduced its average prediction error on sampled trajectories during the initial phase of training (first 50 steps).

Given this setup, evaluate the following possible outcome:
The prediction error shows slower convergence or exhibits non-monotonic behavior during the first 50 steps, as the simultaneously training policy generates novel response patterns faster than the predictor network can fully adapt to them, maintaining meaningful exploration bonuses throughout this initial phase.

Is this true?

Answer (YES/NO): NO